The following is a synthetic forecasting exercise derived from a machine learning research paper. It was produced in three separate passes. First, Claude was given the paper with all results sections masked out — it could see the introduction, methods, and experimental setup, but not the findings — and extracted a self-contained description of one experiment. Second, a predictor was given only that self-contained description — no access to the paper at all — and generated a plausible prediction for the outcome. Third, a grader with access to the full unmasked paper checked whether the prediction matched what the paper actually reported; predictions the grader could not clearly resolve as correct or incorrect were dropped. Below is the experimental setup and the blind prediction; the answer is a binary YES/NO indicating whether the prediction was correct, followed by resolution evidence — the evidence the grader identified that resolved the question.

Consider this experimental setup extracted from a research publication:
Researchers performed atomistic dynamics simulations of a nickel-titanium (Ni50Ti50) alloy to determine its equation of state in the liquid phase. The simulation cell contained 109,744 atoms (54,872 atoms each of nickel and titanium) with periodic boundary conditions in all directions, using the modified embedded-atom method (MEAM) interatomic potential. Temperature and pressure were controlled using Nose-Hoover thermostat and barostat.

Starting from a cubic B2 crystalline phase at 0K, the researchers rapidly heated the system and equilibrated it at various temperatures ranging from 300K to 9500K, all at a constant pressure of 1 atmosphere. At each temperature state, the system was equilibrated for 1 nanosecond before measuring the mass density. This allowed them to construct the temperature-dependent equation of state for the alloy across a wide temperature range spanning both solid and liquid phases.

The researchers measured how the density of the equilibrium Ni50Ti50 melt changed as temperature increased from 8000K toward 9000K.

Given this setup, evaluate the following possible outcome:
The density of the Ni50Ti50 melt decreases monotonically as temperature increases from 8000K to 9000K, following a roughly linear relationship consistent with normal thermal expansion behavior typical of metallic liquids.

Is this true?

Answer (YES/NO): NO